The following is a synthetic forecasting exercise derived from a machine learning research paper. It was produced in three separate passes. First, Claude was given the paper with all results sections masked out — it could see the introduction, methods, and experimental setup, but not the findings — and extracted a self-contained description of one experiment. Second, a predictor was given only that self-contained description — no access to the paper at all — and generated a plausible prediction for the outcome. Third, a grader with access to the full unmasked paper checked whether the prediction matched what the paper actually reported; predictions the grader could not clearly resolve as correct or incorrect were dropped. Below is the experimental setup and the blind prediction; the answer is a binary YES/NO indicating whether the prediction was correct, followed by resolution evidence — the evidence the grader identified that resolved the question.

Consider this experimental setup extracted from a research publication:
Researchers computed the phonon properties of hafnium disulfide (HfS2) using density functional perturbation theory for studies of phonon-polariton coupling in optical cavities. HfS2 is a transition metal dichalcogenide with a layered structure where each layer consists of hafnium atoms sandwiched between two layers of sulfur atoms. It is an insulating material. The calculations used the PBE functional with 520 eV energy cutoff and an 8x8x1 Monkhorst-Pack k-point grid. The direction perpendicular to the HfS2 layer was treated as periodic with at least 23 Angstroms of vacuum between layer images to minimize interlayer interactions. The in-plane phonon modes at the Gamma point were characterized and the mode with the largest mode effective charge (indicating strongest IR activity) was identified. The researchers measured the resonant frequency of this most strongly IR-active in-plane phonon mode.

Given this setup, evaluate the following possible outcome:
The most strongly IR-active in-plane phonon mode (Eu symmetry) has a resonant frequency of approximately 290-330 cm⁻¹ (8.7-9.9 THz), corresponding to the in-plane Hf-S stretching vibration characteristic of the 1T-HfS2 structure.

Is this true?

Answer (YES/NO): NO